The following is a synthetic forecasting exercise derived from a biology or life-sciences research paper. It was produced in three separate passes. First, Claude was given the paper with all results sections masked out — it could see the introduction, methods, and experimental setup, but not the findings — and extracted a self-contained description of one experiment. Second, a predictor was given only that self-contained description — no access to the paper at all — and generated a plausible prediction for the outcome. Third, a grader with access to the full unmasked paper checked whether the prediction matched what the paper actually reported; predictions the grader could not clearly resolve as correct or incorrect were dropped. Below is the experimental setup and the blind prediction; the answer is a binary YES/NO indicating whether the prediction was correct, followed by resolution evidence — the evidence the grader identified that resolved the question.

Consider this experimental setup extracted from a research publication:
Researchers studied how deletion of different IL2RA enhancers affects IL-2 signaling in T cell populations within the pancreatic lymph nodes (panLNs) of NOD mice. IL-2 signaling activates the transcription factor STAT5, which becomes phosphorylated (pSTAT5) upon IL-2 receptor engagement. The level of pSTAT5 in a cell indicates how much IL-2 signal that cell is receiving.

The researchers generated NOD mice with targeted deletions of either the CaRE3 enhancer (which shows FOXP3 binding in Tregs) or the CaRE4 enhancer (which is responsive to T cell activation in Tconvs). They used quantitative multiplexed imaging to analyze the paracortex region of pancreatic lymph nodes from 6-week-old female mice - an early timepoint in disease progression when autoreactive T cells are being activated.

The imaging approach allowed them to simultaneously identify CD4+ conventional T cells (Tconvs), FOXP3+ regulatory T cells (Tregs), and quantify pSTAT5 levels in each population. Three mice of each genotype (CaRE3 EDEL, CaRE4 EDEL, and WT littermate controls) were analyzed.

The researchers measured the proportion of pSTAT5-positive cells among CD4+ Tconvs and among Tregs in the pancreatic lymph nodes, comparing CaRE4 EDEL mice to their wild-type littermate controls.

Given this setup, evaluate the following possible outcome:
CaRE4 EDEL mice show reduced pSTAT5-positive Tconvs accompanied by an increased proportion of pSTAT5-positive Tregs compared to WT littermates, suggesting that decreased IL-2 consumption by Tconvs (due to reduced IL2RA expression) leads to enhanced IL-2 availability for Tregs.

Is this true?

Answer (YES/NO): YES